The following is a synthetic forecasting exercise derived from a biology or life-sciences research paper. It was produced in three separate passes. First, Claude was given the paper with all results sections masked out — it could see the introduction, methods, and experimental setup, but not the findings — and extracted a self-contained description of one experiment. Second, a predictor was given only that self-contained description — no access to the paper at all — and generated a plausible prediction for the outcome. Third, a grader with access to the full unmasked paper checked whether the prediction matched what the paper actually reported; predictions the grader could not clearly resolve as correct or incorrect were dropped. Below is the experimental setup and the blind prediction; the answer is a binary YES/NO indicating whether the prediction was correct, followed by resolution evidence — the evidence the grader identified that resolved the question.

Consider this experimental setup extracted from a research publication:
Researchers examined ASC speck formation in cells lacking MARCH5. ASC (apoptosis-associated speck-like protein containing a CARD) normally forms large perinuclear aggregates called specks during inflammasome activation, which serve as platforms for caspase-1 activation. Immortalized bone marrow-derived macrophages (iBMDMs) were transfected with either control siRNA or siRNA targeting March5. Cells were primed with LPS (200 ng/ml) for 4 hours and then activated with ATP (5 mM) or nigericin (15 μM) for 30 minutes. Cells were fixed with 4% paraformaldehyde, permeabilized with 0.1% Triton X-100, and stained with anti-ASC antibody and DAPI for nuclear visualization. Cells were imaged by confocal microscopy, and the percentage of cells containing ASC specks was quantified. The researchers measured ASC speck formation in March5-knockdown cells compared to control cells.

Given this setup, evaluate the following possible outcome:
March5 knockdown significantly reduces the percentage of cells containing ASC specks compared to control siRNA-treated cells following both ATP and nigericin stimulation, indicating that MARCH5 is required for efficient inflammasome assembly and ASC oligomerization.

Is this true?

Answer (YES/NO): YES